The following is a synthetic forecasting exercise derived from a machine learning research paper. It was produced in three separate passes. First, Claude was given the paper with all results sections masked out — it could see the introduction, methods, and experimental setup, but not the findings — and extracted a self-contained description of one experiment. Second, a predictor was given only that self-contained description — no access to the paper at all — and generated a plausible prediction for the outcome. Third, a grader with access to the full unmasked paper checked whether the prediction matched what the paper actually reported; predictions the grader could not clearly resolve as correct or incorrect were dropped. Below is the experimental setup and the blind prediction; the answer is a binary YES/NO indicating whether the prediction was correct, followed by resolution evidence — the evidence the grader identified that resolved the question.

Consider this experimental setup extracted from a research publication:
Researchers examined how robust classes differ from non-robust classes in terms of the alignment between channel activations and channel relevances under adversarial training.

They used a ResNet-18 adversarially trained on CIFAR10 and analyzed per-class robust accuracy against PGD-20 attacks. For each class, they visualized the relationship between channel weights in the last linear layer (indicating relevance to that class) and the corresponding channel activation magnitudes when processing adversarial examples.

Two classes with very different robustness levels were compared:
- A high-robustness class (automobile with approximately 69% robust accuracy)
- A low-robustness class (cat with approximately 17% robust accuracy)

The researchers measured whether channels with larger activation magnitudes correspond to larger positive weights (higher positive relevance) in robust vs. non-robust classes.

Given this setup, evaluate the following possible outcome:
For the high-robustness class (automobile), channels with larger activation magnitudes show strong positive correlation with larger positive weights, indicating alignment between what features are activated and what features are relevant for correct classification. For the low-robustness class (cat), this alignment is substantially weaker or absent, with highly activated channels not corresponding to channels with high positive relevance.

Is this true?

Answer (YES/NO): YES